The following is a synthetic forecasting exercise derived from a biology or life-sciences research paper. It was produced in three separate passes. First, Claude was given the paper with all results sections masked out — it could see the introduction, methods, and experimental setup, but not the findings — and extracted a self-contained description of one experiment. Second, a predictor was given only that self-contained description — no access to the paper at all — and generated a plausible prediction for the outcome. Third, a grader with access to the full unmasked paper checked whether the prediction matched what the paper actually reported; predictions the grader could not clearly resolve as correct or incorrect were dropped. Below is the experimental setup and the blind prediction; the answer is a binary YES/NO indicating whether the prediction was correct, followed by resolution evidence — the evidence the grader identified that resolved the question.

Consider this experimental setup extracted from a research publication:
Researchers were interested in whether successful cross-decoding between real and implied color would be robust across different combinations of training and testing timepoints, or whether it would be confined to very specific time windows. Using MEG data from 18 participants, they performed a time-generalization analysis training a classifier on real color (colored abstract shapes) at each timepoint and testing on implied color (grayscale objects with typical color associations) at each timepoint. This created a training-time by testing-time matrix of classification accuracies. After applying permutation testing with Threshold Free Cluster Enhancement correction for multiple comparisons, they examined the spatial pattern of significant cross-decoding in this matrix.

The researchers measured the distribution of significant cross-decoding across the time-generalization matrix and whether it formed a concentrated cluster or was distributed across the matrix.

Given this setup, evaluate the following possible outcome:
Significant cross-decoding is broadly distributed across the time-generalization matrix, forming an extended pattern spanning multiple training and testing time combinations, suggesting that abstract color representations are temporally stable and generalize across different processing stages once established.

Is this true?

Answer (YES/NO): NO